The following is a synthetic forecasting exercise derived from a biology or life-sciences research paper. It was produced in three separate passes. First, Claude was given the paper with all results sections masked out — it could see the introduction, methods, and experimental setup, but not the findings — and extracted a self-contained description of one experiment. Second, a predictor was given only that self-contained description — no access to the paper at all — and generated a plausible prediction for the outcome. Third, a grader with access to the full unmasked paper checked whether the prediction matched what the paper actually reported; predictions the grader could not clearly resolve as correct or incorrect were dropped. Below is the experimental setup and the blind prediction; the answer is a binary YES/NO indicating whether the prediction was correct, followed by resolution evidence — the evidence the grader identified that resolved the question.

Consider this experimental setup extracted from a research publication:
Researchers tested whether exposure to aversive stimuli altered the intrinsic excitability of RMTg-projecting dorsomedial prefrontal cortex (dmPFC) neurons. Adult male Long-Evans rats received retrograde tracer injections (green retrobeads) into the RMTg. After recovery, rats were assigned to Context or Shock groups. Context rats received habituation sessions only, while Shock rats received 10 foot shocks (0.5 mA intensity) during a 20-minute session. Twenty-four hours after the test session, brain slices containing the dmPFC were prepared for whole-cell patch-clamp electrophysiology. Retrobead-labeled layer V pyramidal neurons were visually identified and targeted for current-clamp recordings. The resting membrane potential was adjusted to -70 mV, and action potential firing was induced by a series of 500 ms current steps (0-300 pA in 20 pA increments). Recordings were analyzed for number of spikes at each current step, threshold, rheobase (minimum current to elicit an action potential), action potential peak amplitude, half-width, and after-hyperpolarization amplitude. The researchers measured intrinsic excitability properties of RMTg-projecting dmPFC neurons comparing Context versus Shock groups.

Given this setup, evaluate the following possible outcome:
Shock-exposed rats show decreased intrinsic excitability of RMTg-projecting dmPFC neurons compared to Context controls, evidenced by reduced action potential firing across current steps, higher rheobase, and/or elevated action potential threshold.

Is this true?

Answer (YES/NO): YES